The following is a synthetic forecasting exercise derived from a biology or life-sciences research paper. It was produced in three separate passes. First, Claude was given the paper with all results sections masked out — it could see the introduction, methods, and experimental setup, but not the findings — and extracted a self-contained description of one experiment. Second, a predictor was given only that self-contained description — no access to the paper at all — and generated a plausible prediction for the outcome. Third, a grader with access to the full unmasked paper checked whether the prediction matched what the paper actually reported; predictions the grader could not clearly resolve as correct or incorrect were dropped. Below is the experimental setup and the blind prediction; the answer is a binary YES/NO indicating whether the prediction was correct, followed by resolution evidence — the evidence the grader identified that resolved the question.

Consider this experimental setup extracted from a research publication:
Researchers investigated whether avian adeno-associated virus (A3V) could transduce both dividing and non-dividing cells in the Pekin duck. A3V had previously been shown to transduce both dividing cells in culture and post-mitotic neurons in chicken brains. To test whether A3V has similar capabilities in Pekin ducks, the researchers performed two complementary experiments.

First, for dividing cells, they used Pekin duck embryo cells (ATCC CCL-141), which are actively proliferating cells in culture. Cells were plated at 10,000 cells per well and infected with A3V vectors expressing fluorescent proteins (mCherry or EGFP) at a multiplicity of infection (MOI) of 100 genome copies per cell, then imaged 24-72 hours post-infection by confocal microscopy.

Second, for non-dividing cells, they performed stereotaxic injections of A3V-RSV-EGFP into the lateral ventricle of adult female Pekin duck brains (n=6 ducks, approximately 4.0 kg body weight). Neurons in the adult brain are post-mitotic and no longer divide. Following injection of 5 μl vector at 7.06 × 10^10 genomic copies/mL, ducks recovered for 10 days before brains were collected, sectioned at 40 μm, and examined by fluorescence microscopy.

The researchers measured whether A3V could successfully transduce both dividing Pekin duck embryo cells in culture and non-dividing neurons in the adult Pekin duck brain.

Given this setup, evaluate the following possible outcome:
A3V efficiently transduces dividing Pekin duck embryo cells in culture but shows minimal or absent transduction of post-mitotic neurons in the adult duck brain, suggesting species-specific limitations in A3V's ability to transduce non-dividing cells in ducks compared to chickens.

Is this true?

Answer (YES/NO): NO